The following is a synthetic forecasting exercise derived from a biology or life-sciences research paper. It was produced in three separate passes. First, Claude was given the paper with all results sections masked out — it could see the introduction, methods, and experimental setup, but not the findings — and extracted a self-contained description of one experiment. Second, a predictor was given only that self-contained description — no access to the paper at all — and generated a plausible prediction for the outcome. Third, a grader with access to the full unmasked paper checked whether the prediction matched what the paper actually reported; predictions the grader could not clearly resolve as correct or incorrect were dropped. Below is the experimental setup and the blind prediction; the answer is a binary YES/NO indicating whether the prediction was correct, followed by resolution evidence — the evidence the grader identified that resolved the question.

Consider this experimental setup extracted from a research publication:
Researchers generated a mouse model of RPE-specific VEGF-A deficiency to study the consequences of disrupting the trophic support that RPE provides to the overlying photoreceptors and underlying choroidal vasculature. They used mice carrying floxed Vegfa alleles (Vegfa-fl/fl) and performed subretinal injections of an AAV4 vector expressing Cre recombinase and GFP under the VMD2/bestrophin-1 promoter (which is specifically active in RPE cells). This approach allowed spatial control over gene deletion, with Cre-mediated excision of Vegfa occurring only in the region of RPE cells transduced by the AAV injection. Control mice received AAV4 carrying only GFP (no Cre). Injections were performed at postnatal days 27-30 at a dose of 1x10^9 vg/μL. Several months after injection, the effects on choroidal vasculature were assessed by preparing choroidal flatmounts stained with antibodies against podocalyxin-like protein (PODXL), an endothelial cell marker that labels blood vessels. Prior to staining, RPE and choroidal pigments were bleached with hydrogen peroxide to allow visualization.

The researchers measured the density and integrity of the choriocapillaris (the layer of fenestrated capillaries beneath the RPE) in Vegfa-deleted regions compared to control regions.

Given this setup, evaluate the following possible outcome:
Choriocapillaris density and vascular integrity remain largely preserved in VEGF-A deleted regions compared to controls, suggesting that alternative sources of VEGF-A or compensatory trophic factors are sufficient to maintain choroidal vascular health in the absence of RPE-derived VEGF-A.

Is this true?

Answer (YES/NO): NO